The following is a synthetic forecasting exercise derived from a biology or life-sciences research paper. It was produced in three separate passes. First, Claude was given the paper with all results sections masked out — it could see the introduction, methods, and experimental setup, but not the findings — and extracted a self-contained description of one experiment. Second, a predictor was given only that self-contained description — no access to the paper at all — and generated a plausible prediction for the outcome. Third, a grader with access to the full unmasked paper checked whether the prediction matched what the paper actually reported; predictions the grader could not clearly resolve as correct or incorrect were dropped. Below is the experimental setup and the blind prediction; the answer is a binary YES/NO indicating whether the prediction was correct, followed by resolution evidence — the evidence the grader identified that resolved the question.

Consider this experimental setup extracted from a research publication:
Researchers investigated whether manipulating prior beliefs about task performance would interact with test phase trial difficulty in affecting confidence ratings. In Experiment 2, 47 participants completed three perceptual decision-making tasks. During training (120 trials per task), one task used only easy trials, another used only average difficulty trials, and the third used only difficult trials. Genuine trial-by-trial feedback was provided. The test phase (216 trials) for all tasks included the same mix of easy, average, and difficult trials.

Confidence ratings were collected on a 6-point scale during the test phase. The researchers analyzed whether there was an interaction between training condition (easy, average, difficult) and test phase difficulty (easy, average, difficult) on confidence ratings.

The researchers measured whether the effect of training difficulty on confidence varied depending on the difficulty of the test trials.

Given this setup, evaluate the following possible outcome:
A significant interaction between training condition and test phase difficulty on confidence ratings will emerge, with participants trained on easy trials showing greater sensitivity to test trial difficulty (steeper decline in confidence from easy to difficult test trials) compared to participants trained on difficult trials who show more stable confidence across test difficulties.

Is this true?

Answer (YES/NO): NO